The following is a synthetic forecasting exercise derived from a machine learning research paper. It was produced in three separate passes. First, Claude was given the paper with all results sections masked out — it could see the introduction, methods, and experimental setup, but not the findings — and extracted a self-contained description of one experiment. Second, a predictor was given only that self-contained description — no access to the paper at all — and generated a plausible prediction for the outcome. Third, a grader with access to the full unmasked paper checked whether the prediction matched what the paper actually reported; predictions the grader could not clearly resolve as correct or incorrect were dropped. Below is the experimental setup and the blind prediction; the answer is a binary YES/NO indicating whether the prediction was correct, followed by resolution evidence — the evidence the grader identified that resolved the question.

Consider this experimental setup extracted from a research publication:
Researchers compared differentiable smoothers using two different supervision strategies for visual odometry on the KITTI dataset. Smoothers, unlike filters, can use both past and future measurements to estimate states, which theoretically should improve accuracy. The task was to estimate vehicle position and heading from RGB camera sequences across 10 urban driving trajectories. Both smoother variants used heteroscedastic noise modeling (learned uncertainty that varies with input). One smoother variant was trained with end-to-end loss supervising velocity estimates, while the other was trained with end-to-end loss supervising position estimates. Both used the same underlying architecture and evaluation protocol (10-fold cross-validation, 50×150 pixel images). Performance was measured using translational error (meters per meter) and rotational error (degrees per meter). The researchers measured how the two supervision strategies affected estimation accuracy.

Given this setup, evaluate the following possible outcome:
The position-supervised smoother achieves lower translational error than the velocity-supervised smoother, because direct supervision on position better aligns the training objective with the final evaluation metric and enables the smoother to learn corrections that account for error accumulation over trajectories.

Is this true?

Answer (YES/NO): YES